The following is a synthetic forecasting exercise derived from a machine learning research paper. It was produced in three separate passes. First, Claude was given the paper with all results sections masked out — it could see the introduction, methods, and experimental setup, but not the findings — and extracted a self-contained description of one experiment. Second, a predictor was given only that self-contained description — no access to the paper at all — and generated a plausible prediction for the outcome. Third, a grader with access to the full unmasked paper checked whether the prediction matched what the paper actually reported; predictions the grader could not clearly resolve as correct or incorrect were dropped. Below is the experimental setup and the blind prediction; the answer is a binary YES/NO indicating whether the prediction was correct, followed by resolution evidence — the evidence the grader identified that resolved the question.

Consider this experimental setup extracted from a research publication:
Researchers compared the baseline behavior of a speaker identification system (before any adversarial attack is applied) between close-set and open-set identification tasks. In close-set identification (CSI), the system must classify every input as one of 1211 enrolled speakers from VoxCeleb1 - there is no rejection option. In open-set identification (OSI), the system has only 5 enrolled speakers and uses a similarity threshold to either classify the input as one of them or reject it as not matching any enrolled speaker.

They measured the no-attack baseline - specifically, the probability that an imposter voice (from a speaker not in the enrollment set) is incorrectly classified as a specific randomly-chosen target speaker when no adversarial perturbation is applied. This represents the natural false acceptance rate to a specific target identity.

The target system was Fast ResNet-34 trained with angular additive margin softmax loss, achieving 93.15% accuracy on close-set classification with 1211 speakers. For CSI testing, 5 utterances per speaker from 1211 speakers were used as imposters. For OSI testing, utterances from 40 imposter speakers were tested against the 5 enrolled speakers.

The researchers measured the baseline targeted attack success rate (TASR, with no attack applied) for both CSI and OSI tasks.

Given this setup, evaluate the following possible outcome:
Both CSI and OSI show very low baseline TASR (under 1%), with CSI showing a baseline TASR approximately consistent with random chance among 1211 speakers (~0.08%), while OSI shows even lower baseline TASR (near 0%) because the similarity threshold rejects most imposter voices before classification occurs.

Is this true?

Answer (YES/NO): NO